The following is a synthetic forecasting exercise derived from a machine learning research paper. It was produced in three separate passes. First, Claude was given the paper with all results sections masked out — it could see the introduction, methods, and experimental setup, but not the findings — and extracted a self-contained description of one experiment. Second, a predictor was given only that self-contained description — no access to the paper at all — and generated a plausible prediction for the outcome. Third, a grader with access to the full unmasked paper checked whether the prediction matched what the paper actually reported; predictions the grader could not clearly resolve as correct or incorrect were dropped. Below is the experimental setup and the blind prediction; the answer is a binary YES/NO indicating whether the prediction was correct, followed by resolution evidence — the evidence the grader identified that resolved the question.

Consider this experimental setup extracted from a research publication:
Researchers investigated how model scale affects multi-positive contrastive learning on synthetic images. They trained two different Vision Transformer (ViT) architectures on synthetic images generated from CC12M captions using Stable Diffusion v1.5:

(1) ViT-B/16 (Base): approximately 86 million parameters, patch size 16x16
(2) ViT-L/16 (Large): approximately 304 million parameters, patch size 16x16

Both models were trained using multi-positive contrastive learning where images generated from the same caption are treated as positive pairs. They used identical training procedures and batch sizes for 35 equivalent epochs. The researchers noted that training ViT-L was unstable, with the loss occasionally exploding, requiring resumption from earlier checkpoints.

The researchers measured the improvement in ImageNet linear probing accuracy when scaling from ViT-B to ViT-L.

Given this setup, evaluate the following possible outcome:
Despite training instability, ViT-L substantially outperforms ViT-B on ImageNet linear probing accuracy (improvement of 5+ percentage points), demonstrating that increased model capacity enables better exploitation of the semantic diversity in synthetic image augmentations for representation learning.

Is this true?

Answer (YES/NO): NO